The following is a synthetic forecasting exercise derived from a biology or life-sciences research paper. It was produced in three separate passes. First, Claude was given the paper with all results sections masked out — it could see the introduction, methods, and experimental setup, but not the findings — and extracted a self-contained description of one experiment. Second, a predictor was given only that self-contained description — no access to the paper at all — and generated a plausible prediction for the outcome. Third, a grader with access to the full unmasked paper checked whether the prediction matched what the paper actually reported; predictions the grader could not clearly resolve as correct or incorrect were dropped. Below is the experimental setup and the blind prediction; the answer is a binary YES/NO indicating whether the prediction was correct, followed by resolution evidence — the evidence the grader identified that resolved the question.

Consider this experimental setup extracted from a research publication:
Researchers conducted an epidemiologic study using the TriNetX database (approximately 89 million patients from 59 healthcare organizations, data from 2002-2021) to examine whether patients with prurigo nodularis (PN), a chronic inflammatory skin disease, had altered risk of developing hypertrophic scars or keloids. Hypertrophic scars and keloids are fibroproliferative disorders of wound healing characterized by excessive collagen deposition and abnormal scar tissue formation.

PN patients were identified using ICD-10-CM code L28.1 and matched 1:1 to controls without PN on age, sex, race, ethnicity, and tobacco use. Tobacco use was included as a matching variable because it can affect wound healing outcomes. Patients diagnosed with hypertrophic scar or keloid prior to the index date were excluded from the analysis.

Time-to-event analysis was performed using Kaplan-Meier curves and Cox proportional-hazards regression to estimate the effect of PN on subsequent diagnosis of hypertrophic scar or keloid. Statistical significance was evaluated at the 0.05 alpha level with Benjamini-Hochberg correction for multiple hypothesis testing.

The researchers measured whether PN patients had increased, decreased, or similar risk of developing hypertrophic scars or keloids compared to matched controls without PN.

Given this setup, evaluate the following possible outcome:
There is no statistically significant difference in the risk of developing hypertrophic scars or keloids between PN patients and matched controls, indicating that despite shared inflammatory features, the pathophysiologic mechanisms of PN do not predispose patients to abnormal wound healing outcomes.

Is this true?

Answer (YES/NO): NO